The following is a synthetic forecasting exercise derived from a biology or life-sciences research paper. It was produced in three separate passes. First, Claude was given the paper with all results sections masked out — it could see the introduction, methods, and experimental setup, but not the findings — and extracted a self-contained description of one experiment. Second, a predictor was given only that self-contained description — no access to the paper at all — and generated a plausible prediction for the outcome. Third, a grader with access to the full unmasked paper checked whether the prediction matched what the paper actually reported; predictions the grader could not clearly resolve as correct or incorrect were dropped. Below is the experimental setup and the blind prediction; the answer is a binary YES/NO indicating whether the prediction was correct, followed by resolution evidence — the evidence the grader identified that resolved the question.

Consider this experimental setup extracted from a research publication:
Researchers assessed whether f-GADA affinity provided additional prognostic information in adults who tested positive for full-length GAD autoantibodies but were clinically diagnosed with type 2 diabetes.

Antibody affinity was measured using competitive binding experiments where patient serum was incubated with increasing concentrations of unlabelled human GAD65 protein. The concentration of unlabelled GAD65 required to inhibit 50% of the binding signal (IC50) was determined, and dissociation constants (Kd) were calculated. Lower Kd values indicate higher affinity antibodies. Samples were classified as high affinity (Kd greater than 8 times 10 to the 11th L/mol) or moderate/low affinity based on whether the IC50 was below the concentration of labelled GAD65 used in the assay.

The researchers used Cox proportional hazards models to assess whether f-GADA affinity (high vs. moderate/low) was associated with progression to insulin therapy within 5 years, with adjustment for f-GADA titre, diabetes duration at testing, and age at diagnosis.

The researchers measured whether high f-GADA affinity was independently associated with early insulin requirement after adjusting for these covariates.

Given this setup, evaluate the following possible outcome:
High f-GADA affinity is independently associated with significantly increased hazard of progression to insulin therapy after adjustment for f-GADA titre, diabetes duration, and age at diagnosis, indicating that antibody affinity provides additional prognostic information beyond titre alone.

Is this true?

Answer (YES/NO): NO